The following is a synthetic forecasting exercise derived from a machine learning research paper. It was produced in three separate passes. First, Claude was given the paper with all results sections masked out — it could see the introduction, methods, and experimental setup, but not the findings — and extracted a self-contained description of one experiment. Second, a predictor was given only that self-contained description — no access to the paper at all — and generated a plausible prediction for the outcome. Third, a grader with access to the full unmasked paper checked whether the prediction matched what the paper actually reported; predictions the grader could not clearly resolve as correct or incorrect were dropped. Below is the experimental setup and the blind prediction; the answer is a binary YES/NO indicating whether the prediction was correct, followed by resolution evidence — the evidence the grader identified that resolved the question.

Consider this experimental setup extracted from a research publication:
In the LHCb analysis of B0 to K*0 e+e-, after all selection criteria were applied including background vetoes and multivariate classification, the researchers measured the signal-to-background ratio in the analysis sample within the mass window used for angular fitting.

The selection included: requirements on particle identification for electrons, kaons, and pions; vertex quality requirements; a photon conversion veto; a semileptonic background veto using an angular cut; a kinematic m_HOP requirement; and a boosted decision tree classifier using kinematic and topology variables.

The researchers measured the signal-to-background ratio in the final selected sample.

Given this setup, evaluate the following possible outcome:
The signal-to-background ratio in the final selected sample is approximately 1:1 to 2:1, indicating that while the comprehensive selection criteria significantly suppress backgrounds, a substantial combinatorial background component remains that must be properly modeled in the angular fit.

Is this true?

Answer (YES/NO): NO